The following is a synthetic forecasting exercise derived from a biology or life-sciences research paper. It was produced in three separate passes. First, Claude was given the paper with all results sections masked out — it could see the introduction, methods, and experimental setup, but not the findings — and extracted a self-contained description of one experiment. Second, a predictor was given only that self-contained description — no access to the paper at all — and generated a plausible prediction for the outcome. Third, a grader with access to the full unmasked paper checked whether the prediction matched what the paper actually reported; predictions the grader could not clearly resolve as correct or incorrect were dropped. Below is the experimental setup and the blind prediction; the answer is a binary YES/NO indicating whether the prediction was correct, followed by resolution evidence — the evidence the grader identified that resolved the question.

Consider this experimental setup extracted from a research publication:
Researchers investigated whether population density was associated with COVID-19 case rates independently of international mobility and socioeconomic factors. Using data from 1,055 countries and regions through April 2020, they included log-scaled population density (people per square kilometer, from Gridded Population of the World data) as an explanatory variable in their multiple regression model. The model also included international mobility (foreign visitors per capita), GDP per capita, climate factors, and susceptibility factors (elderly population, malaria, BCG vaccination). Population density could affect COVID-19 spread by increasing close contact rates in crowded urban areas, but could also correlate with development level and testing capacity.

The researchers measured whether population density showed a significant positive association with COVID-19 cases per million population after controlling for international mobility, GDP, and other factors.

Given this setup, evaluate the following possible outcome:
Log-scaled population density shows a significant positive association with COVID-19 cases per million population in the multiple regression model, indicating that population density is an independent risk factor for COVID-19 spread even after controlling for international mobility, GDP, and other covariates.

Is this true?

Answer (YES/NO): NO